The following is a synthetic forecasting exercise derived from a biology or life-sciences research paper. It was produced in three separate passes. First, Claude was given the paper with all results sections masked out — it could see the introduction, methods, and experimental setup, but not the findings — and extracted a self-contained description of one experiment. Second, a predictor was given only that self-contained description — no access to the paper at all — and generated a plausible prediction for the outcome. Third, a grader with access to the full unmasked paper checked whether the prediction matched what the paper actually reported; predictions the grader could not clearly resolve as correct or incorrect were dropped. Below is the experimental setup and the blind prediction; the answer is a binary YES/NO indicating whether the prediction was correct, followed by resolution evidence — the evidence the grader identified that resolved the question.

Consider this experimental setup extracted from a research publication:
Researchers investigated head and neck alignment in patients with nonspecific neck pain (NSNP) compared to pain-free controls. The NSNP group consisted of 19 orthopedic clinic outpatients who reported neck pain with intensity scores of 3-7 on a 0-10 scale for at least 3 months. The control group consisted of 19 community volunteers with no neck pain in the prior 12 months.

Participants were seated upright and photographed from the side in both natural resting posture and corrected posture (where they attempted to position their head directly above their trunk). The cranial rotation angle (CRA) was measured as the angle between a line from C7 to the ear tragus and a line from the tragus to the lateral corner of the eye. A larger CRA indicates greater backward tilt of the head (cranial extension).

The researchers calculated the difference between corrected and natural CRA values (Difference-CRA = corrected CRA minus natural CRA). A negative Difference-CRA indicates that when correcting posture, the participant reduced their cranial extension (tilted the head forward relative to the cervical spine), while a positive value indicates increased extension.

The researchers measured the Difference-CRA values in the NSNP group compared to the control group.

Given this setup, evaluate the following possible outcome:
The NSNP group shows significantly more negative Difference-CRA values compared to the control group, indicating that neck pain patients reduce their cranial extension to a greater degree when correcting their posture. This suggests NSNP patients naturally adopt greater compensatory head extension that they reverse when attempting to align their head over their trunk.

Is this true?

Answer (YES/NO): YES